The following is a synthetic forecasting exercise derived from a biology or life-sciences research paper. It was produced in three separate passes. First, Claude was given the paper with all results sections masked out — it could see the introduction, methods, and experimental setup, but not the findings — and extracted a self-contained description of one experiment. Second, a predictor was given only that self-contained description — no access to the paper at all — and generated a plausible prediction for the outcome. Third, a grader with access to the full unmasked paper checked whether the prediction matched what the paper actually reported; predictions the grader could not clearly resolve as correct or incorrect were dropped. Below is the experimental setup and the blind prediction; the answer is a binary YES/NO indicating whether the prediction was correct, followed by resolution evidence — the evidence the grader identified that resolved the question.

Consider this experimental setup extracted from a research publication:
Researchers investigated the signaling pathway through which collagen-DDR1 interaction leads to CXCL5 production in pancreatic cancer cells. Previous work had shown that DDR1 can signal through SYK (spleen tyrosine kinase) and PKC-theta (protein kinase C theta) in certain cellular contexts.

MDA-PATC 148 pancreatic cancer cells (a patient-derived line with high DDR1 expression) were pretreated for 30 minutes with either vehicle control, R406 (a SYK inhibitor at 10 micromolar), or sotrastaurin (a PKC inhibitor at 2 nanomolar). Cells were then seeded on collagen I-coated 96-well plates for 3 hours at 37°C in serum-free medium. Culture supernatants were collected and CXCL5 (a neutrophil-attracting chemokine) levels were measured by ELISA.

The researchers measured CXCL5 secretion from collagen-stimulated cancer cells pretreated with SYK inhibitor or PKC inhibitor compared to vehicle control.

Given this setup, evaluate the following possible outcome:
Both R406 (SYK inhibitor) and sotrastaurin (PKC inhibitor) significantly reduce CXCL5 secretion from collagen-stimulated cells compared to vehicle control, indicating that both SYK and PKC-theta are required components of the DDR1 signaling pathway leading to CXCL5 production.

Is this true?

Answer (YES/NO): YES